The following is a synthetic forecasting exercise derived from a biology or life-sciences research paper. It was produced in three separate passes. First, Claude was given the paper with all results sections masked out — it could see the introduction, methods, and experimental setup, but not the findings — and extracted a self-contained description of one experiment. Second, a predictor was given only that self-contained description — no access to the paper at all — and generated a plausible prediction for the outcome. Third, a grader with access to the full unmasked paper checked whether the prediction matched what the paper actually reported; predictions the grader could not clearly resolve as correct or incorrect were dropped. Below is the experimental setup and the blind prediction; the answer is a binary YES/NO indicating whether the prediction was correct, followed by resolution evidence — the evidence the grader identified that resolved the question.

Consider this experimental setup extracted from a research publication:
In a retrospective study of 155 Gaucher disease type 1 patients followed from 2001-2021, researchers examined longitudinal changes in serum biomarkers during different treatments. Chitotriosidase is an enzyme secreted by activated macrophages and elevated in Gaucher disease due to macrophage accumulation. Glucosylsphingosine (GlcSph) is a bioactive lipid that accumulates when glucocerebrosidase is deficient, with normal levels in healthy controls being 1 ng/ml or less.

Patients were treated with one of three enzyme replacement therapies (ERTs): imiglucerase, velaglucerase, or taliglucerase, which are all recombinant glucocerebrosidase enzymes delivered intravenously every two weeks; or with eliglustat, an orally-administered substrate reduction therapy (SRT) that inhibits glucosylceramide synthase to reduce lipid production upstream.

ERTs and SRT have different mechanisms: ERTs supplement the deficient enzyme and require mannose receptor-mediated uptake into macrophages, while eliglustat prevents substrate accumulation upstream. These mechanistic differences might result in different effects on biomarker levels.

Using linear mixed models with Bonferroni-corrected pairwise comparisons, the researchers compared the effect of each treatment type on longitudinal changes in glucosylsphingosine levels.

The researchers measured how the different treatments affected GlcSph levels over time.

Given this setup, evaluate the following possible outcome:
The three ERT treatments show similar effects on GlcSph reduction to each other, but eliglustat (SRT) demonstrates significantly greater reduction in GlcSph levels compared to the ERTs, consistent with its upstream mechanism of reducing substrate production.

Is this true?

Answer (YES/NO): NO